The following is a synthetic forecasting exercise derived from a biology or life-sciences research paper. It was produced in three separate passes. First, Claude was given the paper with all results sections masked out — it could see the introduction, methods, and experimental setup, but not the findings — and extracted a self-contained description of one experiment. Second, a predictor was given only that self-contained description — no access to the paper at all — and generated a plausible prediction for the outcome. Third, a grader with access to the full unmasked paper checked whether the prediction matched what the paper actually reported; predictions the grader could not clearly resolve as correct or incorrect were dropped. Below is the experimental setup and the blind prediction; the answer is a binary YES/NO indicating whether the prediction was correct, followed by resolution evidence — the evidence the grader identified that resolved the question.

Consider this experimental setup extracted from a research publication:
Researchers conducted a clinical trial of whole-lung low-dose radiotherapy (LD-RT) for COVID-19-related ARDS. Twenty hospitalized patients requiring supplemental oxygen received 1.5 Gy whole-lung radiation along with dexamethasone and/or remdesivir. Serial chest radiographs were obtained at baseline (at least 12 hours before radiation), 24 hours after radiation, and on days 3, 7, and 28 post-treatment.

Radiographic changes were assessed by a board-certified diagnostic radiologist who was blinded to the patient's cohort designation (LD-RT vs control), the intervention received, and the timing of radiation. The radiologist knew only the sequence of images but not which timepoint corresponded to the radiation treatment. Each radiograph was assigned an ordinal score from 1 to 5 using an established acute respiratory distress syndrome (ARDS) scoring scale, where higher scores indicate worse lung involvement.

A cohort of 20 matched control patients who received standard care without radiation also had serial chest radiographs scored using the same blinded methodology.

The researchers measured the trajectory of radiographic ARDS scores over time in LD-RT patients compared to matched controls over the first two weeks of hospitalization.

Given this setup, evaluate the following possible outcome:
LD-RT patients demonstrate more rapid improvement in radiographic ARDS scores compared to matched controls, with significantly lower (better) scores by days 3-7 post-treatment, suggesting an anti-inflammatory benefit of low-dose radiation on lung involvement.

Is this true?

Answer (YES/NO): NO